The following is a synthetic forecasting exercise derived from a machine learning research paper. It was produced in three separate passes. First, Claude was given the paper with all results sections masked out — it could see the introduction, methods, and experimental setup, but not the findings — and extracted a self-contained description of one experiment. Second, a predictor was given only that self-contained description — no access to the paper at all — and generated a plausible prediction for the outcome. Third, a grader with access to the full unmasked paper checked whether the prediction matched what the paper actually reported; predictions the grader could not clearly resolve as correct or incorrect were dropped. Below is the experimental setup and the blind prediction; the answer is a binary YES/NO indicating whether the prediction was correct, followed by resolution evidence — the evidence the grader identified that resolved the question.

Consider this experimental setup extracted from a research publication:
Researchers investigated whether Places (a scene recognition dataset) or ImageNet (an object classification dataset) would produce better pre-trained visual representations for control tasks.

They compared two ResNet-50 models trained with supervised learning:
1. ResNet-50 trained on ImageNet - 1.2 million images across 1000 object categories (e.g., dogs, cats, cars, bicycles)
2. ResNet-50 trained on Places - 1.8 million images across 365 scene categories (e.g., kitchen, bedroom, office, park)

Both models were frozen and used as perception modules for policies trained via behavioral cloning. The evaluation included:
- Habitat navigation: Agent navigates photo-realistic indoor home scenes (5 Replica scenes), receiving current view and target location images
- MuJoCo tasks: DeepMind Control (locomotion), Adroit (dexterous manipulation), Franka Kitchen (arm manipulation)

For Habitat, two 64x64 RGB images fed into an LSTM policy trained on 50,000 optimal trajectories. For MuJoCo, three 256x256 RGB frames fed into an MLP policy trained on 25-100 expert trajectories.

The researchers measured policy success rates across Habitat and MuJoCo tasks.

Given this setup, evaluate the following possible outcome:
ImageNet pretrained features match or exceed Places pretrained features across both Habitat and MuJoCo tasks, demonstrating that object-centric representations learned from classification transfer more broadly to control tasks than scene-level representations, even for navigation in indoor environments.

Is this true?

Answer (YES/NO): YES